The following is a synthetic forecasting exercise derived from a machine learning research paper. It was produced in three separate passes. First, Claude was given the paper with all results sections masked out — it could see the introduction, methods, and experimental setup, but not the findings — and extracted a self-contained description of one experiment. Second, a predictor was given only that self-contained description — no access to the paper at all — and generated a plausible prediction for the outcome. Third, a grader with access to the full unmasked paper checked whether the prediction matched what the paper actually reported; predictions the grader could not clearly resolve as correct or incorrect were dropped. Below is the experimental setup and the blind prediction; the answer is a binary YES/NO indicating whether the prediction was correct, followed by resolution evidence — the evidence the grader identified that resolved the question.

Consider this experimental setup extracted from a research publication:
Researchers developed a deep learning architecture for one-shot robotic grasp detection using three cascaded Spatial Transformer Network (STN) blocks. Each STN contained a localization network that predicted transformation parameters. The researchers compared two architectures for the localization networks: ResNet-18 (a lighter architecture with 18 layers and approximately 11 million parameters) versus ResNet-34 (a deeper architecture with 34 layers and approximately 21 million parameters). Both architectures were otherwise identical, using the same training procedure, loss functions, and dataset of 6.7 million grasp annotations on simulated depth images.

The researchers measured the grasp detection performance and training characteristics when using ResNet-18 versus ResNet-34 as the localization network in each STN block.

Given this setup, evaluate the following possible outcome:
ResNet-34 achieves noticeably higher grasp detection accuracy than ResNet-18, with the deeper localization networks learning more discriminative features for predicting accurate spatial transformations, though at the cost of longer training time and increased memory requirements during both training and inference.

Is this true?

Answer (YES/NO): NO